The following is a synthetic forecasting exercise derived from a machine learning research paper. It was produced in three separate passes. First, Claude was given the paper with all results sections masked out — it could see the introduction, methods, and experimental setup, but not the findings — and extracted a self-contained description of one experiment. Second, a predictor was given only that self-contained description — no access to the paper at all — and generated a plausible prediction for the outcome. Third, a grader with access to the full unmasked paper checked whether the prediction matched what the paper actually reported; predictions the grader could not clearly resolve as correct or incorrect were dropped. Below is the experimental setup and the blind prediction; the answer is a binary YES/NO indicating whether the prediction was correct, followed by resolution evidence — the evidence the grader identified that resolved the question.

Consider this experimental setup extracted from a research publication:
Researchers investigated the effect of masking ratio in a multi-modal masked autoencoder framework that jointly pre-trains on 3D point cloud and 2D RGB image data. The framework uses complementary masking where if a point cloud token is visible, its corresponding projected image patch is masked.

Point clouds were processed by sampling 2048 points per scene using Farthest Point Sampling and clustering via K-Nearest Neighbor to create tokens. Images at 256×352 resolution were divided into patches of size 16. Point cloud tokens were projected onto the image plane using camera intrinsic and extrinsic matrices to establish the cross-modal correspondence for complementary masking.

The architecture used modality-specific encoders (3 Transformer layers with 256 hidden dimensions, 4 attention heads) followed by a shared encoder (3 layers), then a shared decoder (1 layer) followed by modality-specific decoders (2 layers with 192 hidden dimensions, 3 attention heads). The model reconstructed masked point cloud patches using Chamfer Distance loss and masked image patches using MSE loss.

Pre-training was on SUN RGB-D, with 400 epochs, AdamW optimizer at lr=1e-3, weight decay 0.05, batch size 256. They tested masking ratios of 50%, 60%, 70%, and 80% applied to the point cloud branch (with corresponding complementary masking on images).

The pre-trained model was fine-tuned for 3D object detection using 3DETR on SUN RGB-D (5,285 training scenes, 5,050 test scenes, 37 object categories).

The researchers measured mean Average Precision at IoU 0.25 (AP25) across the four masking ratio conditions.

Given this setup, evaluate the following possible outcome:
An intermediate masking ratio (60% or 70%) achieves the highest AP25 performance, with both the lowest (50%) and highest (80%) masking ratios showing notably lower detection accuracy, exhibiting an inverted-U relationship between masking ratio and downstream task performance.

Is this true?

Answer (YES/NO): NO